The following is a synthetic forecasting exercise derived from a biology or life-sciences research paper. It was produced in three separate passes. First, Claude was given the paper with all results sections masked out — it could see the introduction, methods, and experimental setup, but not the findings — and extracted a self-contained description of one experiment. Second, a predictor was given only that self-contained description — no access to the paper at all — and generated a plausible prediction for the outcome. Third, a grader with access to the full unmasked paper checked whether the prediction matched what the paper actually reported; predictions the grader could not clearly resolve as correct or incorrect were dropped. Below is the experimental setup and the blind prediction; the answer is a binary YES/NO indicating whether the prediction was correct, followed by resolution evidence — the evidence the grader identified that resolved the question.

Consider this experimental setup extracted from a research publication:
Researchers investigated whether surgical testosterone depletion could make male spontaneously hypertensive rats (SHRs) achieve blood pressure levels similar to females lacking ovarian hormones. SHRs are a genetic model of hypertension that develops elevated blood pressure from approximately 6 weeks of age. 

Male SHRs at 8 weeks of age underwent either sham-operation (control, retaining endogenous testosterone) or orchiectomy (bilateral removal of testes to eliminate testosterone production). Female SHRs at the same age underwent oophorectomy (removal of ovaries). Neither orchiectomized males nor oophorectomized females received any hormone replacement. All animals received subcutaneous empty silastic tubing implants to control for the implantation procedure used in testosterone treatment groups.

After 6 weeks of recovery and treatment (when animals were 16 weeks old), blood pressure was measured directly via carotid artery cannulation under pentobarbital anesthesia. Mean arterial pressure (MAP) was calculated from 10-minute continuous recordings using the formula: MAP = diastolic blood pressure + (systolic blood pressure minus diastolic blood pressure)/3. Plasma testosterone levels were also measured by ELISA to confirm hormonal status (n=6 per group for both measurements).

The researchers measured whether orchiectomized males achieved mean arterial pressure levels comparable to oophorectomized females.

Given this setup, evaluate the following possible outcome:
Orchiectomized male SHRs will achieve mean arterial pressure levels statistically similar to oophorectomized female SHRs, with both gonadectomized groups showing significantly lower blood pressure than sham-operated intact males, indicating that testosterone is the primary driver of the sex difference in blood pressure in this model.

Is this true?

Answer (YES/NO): YES